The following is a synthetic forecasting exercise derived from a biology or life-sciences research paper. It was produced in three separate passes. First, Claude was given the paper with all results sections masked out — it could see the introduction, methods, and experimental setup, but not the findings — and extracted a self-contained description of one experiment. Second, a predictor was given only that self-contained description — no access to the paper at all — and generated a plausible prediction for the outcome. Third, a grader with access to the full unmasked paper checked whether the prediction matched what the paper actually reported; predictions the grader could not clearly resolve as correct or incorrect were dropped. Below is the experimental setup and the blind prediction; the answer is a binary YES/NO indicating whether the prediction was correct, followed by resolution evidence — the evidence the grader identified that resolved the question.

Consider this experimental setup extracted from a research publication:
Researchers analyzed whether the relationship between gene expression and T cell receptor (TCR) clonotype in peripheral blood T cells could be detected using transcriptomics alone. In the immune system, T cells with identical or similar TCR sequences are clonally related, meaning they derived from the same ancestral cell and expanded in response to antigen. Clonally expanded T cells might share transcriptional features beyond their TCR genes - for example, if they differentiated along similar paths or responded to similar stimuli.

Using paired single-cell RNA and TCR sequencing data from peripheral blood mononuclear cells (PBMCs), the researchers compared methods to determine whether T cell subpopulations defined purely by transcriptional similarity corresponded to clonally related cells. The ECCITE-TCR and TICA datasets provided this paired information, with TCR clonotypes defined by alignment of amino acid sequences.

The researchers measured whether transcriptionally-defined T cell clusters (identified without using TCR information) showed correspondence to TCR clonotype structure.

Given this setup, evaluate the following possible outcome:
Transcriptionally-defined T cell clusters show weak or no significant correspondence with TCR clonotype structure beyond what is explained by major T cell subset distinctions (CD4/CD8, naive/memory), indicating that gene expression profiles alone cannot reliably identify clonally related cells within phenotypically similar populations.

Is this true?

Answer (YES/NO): NO